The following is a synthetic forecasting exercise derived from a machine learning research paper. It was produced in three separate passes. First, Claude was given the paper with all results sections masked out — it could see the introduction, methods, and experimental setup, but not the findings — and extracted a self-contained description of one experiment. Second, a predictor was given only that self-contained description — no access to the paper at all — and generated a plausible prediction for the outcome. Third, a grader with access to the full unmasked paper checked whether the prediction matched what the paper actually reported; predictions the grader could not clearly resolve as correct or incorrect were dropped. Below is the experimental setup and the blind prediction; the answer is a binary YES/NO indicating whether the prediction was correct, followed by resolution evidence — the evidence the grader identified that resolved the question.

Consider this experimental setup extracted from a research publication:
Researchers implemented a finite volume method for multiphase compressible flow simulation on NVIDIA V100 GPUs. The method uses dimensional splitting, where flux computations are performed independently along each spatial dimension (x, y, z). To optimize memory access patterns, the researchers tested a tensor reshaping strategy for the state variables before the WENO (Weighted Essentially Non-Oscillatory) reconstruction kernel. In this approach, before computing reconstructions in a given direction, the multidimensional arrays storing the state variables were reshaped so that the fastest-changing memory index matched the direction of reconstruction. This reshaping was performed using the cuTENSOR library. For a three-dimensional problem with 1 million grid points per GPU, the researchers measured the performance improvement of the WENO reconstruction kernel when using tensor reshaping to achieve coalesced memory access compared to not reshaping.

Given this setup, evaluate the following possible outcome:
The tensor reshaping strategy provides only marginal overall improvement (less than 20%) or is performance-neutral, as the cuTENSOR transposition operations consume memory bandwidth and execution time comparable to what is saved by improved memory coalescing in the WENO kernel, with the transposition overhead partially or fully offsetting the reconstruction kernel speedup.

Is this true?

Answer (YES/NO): NO